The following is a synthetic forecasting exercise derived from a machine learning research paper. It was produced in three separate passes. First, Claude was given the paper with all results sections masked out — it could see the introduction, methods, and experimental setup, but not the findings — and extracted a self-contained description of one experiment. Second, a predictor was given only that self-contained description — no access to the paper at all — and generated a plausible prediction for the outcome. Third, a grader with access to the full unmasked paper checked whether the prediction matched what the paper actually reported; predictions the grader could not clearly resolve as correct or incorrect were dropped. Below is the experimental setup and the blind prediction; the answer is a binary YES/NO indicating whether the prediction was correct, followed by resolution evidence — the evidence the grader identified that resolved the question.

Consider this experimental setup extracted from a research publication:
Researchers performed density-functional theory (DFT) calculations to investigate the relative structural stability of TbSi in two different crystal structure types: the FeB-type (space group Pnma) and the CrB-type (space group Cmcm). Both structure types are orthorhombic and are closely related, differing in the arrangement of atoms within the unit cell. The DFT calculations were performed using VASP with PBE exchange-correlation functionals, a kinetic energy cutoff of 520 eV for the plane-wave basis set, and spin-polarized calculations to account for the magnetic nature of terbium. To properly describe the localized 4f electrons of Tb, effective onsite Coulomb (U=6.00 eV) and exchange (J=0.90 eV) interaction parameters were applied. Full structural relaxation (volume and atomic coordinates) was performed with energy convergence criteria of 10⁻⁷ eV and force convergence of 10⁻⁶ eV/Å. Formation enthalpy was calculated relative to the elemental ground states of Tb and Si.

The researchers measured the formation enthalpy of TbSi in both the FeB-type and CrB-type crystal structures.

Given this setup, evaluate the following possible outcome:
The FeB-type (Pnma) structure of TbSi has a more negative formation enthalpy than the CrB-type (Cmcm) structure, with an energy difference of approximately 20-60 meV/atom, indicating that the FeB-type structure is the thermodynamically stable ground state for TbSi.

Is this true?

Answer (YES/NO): YES